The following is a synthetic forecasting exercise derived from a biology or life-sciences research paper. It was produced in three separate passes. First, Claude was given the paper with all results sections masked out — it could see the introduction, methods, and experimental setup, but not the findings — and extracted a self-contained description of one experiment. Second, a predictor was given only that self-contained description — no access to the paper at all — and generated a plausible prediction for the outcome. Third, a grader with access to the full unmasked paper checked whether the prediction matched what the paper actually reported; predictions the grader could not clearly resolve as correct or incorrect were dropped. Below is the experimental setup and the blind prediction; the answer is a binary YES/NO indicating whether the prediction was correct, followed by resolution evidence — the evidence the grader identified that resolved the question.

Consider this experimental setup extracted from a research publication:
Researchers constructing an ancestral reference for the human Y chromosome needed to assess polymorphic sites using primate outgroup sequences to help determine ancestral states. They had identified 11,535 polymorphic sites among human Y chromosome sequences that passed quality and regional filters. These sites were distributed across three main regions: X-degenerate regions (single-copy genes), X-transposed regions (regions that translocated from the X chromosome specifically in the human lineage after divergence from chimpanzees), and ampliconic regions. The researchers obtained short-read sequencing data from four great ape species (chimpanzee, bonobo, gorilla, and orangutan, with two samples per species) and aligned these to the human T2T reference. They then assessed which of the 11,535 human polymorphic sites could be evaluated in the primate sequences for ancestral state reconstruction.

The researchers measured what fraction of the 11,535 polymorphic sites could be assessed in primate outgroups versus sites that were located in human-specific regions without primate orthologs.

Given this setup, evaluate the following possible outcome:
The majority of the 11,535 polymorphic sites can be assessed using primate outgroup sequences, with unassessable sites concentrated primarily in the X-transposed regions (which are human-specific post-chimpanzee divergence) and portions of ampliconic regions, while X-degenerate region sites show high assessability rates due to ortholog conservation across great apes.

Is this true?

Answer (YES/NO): NO